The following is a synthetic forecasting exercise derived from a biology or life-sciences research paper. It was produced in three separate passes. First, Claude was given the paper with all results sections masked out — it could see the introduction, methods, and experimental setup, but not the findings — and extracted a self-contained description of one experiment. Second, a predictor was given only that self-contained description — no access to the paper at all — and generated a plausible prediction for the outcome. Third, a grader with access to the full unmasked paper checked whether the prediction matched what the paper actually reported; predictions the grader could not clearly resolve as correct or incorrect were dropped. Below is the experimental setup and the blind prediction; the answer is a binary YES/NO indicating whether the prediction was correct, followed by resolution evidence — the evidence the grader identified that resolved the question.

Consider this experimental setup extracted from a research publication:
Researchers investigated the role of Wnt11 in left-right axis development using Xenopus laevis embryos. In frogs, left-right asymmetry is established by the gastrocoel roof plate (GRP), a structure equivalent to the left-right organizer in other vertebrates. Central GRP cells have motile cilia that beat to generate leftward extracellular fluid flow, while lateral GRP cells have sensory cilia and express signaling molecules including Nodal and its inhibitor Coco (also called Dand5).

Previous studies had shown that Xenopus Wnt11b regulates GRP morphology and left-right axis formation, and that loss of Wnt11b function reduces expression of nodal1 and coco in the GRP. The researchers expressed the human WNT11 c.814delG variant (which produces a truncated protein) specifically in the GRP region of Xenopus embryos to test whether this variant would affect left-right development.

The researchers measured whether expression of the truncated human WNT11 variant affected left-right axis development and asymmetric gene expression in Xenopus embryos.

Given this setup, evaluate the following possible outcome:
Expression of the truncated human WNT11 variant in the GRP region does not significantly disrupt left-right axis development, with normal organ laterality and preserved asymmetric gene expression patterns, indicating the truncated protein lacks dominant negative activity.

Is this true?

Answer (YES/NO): YES